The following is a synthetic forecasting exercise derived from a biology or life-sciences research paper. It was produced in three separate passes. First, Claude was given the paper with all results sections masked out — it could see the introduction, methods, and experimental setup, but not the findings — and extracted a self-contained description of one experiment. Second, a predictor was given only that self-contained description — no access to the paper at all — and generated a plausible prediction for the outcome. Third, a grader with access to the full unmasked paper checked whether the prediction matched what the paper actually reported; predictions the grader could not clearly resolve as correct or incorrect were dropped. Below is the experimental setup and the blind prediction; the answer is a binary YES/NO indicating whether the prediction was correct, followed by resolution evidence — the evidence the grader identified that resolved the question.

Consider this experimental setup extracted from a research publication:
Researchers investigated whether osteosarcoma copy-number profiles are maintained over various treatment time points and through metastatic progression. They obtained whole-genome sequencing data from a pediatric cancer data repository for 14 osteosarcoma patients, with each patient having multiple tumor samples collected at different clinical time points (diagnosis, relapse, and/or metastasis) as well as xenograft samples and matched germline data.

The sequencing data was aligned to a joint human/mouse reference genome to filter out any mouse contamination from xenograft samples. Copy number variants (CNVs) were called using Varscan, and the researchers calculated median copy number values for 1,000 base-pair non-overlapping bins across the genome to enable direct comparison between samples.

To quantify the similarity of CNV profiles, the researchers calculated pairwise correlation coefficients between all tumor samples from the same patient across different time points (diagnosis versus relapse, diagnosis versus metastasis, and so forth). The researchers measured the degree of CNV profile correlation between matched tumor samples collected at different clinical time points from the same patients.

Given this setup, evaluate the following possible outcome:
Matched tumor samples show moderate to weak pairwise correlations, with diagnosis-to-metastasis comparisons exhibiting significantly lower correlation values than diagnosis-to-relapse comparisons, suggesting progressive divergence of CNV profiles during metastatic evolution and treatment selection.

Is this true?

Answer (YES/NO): NO